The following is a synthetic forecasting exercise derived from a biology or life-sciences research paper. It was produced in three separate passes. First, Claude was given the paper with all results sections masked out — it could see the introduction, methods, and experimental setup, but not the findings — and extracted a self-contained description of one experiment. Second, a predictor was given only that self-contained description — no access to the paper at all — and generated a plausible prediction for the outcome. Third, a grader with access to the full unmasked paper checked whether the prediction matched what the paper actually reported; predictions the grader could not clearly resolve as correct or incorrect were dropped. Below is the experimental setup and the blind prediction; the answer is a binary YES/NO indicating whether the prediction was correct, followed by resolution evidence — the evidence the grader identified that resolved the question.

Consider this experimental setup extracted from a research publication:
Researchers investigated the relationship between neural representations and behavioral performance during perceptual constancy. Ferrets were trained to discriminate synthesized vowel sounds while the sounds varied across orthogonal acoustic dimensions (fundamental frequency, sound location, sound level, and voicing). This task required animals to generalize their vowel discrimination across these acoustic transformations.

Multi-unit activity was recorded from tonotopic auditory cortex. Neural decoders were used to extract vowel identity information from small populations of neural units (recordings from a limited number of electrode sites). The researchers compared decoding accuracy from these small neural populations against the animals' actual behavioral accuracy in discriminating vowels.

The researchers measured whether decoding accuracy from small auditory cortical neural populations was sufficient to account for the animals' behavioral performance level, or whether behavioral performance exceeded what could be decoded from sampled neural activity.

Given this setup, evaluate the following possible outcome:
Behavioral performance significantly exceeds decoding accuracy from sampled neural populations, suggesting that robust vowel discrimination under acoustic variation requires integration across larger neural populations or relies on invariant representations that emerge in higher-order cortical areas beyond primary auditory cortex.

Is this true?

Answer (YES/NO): NO